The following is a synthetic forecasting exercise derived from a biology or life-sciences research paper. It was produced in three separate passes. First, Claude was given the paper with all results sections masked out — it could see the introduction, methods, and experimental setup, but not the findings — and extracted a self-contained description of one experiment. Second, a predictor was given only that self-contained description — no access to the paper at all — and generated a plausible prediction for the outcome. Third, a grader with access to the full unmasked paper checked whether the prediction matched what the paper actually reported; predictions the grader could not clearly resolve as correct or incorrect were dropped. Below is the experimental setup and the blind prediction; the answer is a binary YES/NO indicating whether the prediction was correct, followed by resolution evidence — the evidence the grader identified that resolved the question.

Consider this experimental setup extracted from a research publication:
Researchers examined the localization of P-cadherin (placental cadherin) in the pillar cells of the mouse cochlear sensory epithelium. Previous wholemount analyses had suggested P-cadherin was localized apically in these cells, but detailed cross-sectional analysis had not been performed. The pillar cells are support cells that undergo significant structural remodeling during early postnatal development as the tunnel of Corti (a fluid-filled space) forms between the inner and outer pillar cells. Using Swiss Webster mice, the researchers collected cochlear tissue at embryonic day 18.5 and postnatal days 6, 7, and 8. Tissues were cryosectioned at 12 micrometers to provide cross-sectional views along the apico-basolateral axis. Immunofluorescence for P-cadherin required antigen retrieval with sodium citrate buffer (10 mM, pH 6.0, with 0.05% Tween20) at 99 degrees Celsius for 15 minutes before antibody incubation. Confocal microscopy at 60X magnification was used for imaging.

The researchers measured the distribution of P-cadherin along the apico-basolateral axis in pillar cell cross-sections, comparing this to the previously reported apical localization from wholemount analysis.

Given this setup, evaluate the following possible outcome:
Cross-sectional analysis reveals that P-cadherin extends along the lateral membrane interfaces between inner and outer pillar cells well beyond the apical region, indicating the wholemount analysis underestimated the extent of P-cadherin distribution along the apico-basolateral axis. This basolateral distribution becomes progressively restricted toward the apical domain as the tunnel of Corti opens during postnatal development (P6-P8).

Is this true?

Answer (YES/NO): NO